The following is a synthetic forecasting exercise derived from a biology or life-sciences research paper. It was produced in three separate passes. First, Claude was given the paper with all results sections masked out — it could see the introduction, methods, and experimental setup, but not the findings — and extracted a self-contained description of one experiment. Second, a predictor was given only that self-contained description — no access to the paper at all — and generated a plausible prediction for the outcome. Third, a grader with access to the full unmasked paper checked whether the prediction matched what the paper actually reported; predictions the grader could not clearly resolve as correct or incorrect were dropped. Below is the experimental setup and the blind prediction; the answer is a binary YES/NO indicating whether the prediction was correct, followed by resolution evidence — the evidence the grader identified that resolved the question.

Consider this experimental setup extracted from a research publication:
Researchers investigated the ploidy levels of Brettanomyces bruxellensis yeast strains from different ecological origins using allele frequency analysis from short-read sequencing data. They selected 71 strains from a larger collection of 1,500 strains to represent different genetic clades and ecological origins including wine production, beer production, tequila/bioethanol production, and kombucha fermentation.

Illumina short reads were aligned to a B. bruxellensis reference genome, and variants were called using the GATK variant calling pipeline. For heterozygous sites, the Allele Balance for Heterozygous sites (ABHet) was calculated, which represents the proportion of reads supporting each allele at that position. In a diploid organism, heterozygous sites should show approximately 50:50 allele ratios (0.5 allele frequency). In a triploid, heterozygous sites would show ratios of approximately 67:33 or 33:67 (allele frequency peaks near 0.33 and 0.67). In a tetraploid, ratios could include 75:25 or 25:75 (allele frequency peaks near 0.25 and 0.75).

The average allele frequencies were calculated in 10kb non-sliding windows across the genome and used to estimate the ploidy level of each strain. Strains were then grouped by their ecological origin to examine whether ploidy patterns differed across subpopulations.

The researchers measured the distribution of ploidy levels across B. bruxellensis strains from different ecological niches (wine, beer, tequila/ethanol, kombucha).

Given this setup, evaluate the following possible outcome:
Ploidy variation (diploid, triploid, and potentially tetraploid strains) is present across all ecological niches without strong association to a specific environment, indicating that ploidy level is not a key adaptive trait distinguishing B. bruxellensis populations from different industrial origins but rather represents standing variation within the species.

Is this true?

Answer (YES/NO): NO